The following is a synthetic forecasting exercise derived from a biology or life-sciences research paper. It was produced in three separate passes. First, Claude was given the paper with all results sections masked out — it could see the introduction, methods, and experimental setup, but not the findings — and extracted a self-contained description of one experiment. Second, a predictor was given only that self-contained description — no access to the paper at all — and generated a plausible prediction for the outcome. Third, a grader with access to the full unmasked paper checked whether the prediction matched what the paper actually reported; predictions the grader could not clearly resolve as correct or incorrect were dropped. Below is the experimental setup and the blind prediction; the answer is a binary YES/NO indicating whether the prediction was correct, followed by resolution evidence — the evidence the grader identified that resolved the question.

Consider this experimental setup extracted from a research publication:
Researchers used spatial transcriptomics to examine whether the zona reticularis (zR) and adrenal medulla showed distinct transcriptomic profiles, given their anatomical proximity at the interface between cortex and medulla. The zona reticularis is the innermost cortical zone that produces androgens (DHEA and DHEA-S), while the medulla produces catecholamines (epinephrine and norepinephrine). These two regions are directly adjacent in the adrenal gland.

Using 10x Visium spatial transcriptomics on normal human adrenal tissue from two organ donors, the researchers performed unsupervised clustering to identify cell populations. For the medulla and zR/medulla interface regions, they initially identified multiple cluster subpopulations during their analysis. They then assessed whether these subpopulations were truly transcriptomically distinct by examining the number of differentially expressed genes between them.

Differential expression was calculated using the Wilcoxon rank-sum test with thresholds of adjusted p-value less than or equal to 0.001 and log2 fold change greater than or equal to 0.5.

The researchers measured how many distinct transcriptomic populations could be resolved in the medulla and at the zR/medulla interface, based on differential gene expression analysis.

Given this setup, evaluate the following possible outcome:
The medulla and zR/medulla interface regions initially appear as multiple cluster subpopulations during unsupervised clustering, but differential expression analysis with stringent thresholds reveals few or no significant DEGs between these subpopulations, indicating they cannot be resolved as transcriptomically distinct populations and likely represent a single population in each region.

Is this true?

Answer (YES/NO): YES